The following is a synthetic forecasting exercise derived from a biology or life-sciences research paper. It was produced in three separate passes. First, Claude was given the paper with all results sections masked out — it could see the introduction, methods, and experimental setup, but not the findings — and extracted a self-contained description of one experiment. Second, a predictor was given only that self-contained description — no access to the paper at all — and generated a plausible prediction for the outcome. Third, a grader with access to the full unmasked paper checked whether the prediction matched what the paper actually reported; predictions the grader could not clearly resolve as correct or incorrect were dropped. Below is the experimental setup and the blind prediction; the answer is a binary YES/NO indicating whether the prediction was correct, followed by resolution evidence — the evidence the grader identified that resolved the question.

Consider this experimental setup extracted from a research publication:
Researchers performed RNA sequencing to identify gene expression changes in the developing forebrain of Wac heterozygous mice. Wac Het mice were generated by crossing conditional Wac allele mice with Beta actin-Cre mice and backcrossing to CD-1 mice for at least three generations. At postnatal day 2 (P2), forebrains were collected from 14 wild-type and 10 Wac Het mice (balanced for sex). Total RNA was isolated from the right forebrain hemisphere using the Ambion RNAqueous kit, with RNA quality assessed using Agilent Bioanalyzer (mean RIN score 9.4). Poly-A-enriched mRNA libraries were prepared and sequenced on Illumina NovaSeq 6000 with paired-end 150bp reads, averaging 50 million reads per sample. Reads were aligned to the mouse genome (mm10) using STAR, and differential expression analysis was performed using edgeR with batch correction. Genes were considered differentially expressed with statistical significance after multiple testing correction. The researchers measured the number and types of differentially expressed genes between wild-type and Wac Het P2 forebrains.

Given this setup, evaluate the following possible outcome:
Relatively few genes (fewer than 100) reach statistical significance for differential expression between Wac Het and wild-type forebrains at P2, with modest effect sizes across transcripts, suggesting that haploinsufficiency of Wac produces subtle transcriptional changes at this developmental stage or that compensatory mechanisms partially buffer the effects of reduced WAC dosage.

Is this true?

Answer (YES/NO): YES